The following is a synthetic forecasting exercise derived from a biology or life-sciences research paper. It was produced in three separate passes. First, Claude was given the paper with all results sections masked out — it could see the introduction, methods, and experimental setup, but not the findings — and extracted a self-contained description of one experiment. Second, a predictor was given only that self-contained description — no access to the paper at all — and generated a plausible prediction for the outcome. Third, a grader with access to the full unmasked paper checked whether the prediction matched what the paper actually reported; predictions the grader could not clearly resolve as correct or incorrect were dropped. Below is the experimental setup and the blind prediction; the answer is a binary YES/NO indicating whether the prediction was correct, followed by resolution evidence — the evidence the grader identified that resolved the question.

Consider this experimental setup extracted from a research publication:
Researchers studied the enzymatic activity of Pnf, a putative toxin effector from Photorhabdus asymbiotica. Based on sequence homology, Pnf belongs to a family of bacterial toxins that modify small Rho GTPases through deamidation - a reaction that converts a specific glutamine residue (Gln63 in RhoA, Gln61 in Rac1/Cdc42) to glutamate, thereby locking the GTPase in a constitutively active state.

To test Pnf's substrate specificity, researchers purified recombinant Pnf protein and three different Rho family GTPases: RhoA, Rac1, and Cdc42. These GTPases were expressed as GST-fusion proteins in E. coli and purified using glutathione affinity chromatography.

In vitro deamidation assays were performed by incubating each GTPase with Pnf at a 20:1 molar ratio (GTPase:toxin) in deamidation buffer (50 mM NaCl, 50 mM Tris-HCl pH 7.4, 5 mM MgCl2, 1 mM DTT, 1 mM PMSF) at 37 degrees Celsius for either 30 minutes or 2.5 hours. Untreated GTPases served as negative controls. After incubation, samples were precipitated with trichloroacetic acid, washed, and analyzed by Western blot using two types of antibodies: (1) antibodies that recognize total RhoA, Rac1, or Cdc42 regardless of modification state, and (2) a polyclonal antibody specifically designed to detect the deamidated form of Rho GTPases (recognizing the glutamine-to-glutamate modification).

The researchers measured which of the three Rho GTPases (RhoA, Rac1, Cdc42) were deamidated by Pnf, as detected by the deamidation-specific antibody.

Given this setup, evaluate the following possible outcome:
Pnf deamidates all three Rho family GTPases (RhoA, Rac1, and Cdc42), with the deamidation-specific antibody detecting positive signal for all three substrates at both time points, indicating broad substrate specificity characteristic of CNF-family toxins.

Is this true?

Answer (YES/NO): NO